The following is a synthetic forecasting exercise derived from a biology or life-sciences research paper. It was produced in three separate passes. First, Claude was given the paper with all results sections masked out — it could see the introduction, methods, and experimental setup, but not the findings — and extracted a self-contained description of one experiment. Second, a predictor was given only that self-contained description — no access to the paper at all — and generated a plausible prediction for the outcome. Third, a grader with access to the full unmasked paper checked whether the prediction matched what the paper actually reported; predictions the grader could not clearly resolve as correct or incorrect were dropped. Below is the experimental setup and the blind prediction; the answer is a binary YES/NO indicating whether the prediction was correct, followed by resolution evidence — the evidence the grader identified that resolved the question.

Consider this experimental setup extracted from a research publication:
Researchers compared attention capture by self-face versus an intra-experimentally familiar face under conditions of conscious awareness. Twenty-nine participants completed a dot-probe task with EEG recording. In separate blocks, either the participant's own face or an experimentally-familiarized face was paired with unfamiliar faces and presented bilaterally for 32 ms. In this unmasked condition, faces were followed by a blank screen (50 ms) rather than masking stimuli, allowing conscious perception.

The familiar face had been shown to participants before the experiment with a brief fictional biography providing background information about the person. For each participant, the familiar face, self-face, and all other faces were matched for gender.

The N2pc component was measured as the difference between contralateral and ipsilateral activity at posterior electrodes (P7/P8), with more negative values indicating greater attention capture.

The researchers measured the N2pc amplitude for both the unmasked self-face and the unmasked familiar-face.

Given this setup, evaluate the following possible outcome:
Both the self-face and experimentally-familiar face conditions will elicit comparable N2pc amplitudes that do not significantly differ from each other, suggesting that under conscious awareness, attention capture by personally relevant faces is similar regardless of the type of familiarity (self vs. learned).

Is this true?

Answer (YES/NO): NO